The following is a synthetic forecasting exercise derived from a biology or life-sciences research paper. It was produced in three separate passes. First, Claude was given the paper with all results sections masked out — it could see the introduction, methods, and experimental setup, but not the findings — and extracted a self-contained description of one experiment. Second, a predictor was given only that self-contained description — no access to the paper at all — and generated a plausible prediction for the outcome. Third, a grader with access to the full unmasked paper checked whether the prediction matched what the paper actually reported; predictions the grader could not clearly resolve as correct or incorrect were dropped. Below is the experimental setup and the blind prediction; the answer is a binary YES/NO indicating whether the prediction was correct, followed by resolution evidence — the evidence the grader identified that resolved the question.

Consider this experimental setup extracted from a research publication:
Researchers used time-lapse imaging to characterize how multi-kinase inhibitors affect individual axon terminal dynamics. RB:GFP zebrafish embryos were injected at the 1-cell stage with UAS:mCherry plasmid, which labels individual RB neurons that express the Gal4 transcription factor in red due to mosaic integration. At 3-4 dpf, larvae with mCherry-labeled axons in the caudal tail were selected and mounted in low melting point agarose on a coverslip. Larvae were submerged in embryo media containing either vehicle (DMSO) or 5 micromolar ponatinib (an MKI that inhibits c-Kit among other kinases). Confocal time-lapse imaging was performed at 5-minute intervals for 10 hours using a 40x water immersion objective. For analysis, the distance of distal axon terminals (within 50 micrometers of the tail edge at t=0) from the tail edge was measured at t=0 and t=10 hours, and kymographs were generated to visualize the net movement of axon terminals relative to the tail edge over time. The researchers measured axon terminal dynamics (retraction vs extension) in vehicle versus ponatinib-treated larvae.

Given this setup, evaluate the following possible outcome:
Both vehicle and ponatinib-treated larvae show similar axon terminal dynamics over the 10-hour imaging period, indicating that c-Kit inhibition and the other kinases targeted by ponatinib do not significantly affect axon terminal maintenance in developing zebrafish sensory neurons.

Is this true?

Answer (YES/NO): NO